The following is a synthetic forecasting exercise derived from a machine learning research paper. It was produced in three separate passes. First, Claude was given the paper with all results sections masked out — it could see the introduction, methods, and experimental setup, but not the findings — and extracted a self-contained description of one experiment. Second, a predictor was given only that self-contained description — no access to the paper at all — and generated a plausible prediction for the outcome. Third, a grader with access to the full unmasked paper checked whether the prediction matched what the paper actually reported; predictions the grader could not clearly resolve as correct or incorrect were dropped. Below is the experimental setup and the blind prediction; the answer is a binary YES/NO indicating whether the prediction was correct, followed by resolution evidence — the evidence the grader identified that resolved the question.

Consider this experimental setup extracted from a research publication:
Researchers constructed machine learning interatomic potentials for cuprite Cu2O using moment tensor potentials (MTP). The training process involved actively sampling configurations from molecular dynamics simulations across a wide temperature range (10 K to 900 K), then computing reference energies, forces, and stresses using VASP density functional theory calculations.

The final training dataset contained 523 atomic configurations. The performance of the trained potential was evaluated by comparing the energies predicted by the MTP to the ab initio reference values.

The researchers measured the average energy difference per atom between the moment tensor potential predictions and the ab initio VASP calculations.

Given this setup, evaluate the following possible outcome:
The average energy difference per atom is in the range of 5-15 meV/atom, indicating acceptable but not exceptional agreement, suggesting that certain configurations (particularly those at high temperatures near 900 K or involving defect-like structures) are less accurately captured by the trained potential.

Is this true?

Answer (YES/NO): NO